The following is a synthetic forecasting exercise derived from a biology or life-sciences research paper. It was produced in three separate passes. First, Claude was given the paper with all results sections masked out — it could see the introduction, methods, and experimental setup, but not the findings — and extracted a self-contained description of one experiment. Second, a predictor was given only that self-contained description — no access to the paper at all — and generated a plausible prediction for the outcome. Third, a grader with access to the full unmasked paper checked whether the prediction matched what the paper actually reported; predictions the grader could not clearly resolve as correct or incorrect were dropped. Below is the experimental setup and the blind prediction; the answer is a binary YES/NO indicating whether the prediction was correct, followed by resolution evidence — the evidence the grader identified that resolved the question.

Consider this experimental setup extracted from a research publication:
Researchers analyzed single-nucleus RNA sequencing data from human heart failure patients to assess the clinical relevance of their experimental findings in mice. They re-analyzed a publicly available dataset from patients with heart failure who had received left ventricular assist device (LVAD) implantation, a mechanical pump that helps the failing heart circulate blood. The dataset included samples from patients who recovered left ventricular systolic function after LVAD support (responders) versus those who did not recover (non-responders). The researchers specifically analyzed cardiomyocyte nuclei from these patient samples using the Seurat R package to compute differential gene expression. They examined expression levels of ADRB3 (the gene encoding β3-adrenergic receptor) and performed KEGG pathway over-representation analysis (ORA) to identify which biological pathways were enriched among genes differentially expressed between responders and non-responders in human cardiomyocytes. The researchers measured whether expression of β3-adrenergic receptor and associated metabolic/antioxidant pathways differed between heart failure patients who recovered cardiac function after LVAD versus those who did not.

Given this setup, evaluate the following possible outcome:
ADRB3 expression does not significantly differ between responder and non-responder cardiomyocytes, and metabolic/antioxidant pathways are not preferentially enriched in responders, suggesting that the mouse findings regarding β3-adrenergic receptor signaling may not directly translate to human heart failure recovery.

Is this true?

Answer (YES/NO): NO